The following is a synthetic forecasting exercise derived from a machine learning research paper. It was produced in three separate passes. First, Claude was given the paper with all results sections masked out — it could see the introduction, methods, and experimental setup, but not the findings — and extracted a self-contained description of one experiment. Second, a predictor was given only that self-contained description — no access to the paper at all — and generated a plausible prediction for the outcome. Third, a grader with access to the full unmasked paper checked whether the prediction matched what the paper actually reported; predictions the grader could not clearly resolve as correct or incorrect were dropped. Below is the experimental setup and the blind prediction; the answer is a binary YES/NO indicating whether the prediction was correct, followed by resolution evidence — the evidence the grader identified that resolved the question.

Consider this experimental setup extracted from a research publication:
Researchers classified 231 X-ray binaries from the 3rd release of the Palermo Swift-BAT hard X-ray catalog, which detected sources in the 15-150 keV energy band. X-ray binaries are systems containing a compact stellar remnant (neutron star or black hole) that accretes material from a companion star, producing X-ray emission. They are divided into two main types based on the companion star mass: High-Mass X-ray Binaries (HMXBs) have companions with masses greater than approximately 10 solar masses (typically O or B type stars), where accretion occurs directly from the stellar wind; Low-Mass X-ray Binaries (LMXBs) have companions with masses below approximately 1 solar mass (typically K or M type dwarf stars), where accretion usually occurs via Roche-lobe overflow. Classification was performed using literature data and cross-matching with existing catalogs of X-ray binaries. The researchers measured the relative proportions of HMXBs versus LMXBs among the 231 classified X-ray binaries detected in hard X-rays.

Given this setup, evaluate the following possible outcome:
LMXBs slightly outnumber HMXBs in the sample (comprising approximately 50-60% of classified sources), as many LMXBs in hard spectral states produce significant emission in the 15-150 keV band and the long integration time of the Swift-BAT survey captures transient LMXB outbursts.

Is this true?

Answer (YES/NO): NO